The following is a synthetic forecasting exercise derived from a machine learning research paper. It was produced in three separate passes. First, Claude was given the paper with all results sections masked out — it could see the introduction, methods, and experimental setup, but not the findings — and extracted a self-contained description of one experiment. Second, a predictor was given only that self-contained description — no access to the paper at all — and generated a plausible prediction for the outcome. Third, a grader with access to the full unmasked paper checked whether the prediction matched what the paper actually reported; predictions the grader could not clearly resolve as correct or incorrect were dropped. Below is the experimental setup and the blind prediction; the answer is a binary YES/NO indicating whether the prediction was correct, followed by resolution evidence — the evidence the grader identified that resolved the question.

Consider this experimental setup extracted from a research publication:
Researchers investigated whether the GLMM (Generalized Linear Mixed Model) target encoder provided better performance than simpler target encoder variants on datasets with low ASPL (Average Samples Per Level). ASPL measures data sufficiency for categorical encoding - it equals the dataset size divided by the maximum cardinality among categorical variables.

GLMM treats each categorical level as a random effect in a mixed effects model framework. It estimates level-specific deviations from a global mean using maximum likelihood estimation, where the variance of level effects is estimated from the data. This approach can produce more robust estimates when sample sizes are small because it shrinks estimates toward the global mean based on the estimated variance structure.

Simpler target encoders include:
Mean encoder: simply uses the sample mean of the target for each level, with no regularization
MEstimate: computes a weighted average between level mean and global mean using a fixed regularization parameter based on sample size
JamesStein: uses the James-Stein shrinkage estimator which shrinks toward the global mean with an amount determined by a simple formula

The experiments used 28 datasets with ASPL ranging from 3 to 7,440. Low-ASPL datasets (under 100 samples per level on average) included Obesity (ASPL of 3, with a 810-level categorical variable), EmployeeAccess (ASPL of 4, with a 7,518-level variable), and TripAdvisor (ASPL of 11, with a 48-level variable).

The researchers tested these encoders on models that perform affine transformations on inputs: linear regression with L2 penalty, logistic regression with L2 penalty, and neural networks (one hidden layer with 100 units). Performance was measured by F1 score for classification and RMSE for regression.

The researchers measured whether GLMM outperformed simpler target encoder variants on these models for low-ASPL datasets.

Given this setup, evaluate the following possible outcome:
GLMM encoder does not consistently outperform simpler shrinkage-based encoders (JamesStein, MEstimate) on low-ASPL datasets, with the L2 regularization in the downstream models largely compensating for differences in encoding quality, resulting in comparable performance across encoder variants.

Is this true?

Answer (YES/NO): NO